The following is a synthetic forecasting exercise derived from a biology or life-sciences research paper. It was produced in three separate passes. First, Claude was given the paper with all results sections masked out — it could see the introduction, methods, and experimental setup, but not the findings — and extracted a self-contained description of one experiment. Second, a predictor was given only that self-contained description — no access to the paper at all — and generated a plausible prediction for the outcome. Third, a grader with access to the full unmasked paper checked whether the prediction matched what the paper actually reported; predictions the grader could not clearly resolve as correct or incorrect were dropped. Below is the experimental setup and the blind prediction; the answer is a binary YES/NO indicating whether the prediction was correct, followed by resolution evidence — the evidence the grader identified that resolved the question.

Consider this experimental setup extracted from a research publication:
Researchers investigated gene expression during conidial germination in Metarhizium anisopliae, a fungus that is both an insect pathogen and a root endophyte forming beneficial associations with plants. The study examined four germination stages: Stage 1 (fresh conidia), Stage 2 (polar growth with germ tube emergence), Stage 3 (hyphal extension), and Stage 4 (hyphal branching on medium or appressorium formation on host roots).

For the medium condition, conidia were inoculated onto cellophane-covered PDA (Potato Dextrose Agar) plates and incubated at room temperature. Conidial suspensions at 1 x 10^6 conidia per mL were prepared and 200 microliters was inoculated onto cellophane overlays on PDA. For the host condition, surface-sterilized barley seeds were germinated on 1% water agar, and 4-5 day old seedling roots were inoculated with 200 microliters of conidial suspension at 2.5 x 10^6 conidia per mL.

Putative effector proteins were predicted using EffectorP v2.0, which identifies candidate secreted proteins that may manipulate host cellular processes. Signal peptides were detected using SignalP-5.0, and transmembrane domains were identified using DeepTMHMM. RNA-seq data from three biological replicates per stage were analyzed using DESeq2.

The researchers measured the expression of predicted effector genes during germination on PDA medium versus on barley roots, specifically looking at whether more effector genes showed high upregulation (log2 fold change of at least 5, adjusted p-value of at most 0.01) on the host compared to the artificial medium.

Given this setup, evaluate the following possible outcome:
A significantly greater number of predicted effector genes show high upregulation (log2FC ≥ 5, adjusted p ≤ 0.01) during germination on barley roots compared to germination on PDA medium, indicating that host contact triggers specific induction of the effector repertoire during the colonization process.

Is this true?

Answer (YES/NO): YES